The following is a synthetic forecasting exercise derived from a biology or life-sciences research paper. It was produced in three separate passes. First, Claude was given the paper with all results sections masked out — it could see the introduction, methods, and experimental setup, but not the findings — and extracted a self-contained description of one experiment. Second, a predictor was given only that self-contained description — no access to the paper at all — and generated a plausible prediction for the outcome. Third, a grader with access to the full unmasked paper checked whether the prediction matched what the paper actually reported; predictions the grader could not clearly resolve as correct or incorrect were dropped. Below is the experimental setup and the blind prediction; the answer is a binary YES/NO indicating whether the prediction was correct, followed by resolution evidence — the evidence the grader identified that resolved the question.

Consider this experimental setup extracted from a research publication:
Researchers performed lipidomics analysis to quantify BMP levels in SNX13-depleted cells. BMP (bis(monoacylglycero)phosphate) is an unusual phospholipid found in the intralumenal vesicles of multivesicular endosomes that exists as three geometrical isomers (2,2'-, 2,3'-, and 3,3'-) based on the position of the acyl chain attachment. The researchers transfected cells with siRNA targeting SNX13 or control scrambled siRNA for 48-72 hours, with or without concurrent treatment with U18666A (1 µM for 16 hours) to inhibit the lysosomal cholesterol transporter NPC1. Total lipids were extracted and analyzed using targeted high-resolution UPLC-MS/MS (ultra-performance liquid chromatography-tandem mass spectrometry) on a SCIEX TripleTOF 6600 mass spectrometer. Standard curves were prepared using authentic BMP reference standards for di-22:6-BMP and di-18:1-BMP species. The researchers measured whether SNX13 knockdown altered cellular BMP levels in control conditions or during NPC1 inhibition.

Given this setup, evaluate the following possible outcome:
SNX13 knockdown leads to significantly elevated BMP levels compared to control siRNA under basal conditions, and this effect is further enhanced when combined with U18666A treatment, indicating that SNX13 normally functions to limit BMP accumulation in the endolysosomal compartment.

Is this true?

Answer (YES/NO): NO